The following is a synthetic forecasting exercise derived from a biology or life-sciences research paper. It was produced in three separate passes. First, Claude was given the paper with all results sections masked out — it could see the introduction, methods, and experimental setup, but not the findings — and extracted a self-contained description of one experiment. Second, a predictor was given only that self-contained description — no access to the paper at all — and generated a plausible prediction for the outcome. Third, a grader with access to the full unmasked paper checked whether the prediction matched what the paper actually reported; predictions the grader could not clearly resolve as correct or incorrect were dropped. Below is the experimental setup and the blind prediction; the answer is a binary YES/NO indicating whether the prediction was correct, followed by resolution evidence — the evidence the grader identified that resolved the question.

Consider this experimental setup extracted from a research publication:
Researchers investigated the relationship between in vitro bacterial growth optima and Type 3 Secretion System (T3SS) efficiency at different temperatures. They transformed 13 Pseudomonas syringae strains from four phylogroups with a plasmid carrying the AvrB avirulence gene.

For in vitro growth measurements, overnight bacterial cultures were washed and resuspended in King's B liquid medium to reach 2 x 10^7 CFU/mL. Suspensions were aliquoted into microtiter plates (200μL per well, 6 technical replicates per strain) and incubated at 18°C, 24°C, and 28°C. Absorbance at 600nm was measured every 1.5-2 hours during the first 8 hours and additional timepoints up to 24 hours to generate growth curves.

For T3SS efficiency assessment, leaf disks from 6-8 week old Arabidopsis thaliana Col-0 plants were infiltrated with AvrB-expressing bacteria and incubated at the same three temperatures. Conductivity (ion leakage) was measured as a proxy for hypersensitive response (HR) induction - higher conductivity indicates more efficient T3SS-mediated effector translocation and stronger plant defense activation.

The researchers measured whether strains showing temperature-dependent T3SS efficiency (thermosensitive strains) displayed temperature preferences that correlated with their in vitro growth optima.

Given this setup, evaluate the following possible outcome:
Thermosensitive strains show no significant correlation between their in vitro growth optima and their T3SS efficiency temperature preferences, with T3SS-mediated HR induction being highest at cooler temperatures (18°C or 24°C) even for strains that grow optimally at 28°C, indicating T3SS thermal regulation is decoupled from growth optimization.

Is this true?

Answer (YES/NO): NO